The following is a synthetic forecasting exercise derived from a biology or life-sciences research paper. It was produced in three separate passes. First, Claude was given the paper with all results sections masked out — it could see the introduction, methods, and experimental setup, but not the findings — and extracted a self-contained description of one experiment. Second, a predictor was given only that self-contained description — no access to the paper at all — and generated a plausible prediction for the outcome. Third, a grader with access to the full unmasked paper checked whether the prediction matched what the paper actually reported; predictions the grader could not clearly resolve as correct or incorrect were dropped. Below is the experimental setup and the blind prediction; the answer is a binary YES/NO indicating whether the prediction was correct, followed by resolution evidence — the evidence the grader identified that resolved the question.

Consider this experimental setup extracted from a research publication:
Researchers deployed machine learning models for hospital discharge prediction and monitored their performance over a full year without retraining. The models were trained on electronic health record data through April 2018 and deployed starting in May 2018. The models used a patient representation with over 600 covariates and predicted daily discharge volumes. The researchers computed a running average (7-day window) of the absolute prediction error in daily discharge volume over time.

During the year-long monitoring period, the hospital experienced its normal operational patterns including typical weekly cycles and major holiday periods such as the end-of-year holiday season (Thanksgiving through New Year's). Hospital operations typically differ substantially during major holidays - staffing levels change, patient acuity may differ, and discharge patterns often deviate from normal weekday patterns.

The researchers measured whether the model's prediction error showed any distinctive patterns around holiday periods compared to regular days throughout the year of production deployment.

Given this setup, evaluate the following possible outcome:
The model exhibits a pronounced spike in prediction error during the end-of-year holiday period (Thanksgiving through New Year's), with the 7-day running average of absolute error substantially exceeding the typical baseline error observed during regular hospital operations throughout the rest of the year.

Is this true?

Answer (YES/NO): YES